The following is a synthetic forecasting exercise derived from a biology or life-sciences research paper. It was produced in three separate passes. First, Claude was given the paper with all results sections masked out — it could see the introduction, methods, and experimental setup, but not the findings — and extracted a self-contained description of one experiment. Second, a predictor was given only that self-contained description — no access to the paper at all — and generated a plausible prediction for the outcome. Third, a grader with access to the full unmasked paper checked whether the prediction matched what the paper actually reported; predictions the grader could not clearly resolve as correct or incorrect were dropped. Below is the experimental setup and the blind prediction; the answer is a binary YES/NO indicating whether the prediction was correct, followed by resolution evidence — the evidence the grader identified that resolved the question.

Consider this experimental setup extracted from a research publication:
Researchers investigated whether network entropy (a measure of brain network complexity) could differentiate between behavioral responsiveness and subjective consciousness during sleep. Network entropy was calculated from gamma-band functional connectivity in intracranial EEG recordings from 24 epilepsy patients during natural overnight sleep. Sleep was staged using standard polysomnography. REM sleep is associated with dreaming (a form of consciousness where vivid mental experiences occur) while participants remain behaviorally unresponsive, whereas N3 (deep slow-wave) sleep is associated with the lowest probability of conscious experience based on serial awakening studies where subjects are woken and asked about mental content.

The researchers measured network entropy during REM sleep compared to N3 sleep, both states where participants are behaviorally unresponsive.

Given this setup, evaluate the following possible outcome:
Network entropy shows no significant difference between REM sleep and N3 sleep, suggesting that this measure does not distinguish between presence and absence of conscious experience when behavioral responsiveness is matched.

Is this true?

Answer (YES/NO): NO